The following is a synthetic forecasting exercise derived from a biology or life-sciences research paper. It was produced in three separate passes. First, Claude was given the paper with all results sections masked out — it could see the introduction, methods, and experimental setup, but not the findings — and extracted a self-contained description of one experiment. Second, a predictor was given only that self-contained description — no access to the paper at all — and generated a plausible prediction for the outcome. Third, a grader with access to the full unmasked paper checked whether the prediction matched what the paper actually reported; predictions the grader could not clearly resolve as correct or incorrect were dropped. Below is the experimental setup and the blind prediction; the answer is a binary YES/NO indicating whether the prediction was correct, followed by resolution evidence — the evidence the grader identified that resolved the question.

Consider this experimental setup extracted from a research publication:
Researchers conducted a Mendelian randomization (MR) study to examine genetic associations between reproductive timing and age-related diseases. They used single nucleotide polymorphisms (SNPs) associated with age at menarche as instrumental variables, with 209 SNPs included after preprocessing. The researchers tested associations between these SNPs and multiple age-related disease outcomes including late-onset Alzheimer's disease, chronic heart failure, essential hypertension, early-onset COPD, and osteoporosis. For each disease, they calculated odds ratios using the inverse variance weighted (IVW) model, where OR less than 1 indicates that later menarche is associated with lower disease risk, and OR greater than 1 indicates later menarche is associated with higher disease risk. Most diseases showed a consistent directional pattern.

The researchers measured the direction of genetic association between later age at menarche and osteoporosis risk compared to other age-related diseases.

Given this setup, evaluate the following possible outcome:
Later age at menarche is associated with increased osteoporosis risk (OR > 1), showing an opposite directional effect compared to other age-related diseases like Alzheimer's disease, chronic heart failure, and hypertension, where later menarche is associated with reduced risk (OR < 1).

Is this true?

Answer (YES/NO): YES